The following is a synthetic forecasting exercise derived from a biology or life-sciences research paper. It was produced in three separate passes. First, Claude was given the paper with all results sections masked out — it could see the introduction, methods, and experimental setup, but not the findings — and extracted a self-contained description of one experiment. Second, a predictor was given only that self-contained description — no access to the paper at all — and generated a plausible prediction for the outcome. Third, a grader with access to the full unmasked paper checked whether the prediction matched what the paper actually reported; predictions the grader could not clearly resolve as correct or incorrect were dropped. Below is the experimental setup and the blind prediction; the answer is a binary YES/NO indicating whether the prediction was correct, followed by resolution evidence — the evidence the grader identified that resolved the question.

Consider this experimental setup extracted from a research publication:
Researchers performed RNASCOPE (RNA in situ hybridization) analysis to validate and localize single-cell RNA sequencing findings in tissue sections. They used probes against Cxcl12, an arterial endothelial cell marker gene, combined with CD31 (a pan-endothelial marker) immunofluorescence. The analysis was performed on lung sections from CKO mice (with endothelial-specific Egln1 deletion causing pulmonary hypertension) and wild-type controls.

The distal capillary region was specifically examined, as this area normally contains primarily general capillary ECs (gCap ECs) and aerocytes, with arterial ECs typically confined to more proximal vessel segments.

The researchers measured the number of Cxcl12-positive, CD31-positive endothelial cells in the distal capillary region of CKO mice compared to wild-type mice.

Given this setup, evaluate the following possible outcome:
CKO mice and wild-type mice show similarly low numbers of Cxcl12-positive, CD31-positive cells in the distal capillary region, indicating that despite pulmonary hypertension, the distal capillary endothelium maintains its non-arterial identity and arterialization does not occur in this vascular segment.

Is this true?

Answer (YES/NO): NO